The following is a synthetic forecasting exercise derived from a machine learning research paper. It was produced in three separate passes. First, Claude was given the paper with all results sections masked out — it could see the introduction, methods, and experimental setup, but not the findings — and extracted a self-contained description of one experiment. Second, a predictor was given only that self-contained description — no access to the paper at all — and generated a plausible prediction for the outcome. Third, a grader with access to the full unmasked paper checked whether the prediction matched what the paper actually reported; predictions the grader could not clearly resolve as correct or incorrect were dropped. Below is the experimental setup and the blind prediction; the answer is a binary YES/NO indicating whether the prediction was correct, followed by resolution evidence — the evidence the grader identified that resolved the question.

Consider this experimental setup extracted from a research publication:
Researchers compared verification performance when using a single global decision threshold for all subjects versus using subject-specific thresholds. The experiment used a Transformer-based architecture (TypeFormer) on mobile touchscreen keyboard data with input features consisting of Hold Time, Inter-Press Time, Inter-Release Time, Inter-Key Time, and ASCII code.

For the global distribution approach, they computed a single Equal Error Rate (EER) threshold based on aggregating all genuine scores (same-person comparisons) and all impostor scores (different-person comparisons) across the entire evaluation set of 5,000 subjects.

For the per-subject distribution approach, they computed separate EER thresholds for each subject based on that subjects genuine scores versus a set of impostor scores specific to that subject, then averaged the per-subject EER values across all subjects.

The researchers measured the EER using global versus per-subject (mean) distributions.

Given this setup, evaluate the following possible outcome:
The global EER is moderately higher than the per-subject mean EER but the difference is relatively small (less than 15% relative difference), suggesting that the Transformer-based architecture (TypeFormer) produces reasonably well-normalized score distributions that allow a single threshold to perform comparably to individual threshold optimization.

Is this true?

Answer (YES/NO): NO